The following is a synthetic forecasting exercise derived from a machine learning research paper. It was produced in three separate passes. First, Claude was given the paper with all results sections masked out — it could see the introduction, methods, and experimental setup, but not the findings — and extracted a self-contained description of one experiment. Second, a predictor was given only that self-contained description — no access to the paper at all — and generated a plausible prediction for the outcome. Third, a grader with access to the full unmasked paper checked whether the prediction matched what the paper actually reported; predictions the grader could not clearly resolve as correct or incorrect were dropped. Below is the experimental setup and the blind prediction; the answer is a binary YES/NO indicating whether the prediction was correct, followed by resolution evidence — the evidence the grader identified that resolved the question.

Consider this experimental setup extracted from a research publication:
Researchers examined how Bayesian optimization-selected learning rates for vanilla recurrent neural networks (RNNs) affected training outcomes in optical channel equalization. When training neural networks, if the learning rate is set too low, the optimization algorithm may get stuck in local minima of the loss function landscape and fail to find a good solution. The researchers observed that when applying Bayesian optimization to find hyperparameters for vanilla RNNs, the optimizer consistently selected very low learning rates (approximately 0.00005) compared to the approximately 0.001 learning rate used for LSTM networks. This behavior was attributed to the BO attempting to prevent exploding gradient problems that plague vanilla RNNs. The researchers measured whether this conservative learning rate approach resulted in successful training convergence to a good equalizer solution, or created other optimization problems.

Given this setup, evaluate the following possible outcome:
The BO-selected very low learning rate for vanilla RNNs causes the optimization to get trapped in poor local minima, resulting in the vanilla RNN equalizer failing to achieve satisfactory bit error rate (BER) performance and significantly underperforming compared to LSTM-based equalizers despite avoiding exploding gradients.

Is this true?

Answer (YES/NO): YES